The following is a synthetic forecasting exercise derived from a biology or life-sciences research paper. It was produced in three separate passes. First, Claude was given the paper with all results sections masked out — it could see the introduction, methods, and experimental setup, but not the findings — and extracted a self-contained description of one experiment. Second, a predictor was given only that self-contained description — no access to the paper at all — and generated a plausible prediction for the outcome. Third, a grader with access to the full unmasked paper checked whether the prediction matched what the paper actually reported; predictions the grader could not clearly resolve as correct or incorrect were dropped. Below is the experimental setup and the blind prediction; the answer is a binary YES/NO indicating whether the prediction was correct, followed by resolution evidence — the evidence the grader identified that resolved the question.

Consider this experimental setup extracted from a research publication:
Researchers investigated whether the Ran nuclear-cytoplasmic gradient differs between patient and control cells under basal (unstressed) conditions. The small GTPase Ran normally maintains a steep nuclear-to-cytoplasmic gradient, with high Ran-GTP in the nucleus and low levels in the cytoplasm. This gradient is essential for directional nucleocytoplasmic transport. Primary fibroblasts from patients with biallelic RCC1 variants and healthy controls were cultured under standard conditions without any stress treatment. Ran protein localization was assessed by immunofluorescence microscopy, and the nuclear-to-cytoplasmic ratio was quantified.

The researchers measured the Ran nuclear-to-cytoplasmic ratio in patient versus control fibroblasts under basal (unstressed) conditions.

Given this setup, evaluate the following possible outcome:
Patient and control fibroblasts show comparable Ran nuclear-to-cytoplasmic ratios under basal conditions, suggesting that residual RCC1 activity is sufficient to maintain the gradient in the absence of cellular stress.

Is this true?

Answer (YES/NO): NO